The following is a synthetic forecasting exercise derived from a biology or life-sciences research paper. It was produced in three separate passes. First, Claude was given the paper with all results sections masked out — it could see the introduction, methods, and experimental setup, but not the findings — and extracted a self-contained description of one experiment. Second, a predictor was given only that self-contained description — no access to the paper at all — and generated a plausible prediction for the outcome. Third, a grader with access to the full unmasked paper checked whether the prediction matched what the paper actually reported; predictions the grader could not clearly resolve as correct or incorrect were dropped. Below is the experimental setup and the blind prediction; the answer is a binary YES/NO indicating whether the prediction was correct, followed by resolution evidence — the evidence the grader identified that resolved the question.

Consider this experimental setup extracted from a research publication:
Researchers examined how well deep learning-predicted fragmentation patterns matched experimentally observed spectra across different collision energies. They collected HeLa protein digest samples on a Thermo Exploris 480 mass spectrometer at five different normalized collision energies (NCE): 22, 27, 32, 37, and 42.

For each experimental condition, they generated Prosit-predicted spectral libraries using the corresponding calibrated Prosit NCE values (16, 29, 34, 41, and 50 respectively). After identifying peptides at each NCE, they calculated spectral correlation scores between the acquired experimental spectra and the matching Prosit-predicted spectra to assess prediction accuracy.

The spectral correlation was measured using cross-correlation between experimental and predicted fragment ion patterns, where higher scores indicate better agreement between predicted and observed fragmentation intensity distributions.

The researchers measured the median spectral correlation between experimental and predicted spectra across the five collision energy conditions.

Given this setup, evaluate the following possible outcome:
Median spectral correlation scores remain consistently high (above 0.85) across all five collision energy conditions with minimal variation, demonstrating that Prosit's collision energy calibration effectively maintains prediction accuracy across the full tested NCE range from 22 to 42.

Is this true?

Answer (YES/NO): NO